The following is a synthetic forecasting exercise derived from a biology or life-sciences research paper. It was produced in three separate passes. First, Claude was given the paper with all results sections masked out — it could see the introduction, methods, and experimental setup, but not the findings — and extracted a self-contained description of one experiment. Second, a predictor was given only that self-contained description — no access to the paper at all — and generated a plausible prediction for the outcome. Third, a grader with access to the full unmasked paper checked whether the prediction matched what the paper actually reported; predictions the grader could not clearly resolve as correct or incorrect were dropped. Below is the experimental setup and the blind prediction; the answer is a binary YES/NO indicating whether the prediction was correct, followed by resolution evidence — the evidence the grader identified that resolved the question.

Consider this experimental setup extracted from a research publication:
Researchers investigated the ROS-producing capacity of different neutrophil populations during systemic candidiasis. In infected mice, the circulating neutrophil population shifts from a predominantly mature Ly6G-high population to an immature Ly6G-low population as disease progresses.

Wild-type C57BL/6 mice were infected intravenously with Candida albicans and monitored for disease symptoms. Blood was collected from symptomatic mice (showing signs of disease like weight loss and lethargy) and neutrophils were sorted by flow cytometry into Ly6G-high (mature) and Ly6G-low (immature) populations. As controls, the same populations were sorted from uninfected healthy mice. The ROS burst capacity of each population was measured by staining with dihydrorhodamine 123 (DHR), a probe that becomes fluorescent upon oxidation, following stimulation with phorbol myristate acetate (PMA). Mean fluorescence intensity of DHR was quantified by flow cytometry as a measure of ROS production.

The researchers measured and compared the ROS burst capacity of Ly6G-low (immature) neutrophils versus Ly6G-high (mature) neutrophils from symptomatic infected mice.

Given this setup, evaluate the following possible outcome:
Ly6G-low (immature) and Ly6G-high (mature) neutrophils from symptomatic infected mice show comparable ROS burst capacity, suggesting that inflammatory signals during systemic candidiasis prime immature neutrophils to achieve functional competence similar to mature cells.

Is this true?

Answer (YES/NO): NO